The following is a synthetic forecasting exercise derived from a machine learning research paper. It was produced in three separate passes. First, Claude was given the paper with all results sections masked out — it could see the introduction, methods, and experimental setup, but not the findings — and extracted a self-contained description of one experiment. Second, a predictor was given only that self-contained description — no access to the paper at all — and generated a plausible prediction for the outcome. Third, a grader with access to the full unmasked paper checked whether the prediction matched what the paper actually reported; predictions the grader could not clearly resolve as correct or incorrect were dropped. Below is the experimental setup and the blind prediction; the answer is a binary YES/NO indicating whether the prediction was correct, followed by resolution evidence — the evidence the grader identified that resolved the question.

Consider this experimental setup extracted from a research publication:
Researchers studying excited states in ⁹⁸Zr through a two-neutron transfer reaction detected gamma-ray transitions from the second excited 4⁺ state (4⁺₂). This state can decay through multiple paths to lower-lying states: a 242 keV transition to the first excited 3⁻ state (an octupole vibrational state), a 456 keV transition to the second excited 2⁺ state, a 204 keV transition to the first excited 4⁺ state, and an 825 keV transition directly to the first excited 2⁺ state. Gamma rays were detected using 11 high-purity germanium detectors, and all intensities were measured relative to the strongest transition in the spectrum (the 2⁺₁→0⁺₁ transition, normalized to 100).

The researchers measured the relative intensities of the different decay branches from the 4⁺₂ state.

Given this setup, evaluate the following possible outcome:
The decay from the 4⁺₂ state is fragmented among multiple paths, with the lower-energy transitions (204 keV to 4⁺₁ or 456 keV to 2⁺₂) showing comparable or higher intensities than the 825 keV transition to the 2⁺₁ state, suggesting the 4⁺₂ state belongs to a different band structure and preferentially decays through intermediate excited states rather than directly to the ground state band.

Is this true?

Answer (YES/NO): YES